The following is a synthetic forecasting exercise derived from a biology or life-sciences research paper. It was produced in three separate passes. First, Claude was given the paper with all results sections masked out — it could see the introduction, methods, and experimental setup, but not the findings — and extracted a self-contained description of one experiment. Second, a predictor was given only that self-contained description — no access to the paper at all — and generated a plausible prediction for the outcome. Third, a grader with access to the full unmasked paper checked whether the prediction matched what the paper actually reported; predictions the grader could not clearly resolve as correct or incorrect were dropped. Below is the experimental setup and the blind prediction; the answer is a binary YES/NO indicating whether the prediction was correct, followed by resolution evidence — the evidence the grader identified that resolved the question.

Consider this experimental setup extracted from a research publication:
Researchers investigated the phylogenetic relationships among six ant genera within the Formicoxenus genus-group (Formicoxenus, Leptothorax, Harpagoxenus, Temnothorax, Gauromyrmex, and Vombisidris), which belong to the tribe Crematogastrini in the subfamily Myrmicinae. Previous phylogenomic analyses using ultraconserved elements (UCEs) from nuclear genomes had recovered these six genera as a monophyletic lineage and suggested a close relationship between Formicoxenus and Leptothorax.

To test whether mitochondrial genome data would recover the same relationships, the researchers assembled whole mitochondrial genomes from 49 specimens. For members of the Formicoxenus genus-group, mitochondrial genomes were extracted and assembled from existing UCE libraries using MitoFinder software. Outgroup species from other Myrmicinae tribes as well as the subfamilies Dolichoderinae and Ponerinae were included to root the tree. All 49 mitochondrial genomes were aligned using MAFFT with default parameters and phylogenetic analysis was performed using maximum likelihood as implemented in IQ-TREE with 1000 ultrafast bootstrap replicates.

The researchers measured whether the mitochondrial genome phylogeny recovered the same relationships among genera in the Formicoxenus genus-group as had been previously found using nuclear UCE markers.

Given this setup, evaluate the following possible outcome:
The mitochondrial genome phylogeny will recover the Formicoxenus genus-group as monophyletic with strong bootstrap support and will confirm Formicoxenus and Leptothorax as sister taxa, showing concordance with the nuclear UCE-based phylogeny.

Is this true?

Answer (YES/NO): YES